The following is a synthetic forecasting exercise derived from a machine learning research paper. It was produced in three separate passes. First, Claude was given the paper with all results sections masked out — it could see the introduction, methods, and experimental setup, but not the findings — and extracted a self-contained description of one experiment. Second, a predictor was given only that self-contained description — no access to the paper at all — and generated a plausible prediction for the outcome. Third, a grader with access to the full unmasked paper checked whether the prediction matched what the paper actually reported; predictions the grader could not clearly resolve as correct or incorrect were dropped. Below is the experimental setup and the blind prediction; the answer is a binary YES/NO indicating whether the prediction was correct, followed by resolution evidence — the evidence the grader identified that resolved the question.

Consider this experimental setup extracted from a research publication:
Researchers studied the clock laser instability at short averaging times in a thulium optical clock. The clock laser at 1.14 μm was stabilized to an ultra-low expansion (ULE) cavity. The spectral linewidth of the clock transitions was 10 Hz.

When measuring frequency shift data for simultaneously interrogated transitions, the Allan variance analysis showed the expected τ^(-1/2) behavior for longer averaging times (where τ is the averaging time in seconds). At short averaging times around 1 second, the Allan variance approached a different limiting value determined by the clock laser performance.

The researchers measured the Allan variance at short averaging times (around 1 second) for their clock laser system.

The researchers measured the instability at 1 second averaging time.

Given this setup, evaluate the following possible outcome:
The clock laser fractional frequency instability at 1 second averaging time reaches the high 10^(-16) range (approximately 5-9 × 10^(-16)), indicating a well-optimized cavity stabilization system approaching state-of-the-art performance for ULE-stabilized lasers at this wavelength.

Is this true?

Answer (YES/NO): NO